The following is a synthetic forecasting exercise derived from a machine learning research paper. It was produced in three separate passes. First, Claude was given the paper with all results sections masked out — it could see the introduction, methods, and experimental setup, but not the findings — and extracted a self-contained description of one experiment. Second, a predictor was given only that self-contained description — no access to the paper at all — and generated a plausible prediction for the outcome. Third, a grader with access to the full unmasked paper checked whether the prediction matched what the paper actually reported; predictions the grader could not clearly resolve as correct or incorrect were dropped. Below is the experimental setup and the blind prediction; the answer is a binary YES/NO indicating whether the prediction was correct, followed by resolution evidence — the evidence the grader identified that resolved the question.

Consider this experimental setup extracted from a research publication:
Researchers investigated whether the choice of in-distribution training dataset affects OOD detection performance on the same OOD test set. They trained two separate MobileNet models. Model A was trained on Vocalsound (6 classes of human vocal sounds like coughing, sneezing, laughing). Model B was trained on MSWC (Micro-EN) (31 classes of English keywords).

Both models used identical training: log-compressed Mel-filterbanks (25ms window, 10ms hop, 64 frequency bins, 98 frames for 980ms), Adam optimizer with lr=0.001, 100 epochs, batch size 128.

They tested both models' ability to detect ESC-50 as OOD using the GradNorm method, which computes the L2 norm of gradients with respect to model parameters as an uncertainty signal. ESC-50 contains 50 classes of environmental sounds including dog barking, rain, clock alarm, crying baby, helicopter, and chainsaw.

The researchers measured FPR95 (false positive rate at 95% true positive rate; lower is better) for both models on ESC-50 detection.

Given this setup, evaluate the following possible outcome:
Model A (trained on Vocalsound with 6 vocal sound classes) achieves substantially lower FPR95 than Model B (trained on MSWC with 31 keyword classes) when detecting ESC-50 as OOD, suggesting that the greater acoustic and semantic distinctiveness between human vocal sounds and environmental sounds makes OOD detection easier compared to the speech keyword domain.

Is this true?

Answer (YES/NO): NO